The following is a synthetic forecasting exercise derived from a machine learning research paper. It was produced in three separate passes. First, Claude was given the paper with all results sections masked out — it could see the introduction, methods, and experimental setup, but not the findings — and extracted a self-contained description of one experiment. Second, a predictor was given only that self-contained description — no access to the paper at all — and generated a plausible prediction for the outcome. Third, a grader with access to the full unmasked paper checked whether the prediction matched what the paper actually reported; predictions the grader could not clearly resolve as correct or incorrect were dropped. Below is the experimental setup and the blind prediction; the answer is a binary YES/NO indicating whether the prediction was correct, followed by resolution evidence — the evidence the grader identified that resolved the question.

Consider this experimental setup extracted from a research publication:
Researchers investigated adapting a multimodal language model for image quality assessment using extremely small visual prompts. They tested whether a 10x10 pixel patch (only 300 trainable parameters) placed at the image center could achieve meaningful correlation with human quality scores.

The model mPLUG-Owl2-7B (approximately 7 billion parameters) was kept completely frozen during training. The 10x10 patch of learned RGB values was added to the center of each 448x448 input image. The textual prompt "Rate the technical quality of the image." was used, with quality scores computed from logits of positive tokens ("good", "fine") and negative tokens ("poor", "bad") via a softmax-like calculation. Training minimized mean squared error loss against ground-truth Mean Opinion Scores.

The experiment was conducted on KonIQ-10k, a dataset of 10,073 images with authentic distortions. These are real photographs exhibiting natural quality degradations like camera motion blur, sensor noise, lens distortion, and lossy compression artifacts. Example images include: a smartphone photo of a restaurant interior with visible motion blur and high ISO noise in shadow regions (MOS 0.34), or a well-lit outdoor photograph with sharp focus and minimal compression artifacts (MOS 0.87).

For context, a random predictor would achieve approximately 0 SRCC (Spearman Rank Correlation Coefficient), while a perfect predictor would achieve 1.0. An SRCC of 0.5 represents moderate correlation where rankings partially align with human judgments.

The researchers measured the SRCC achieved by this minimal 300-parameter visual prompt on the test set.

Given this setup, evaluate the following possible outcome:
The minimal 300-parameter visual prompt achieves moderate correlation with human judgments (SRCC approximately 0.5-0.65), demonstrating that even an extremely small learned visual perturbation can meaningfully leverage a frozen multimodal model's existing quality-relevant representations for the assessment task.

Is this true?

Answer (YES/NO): NO